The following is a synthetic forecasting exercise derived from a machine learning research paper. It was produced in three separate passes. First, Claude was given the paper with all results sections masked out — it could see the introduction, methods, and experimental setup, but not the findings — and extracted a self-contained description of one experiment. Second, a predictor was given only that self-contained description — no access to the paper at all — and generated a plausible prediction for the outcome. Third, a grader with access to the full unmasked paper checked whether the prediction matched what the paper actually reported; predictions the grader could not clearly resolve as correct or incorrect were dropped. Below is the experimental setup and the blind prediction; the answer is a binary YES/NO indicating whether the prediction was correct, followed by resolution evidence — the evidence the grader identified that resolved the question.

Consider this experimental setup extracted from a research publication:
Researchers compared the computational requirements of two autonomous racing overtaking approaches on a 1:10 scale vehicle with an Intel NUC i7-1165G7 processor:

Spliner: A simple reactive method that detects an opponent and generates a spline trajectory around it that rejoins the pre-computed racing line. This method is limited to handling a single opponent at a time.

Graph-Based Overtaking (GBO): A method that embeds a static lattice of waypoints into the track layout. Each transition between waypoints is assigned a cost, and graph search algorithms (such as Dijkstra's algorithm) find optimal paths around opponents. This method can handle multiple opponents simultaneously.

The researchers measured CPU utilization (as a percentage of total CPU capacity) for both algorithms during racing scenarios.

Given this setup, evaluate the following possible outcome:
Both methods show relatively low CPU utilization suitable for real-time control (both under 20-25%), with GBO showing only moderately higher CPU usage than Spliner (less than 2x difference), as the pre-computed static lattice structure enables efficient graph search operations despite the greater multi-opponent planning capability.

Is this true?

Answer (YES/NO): NO